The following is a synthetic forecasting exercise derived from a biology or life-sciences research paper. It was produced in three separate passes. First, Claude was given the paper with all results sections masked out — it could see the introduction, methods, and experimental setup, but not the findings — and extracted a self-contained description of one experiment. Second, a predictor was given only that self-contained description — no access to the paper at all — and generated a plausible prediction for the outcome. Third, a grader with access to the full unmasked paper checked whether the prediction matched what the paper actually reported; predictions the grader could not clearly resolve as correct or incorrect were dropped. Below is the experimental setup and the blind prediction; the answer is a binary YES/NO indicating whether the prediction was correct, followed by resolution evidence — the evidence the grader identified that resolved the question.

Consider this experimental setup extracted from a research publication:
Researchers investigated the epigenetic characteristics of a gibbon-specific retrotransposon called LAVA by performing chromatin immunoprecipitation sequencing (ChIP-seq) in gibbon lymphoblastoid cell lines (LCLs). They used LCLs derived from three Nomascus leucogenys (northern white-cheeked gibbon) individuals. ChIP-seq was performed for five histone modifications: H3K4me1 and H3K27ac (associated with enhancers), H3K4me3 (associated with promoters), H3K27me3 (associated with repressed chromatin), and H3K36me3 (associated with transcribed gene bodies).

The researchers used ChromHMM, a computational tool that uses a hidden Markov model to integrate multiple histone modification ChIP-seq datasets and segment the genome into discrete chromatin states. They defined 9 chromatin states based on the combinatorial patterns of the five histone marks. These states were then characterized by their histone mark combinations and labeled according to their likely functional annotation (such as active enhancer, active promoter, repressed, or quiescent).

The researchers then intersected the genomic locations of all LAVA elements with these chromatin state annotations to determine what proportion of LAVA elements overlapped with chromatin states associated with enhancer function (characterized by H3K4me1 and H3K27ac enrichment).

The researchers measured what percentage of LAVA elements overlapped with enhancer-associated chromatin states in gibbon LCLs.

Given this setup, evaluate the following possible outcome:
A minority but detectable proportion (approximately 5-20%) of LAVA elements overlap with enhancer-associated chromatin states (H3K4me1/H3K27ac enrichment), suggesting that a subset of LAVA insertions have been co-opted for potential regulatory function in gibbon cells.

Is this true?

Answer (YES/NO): YES